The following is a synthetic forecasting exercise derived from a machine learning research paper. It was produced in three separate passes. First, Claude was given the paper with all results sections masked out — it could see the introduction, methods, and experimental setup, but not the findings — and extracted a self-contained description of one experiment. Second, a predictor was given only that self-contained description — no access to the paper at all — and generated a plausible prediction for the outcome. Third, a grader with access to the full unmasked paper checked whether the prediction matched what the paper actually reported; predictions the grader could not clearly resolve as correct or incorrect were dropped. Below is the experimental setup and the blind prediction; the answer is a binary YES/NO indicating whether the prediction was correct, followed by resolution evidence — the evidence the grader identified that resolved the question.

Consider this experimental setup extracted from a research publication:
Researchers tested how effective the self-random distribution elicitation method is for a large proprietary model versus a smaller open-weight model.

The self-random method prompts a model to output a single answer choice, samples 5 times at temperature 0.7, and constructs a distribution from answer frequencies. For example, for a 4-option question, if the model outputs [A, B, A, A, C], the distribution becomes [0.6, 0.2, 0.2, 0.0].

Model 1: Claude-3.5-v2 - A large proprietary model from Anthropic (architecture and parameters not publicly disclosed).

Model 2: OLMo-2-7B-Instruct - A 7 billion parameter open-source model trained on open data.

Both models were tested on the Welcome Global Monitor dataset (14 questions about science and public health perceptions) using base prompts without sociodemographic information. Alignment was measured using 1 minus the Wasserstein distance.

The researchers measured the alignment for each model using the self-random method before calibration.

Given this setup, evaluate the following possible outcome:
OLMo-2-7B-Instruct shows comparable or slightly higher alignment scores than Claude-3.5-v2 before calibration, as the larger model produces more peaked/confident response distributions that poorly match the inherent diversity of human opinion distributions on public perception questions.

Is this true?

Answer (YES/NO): NO